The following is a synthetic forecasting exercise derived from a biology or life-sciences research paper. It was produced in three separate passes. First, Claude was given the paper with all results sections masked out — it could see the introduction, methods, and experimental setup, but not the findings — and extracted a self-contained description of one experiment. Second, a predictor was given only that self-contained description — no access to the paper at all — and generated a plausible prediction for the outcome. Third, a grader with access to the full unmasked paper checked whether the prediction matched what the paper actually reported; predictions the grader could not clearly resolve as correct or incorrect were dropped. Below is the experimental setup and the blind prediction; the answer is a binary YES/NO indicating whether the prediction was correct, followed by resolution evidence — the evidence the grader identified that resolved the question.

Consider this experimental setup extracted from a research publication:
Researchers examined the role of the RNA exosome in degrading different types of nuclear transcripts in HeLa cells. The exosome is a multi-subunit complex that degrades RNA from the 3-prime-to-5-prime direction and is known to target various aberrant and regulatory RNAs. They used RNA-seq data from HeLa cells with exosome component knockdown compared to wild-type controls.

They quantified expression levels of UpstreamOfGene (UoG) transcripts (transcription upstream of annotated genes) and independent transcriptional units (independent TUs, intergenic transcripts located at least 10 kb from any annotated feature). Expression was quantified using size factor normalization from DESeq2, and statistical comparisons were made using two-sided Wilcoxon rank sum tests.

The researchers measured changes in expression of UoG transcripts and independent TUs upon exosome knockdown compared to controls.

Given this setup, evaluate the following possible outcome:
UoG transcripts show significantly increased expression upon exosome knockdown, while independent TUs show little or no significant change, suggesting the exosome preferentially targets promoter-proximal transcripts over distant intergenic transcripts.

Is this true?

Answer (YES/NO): NO